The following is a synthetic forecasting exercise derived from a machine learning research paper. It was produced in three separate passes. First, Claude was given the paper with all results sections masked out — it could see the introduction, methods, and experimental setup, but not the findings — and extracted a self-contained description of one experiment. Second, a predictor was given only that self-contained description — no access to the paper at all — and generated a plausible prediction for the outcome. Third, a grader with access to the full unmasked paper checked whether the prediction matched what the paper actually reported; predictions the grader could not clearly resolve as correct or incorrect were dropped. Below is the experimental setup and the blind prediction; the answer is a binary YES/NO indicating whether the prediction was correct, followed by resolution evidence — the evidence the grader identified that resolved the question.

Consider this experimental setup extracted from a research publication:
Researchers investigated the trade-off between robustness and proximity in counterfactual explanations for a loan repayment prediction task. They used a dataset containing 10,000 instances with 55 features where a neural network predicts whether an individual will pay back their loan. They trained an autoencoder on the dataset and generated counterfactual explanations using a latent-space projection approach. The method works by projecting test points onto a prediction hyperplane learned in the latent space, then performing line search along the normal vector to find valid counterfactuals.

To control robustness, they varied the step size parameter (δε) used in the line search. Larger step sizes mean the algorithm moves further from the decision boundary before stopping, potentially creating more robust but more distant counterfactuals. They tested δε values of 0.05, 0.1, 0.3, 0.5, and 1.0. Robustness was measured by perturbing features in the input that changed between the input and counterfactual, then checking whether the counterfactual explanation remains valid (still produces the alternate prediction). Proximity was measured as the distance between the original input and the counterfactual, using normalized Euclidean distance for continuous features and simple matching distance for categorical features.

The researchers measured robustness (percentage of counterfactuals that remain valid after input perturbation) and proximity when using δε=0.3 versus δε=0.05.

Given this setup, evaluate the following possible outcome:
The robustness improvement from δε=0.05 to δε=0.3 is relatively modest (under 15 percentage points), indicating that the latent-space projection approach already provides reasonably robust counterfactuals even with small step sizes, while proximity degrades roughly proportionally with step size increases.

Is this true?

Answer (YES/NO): YES